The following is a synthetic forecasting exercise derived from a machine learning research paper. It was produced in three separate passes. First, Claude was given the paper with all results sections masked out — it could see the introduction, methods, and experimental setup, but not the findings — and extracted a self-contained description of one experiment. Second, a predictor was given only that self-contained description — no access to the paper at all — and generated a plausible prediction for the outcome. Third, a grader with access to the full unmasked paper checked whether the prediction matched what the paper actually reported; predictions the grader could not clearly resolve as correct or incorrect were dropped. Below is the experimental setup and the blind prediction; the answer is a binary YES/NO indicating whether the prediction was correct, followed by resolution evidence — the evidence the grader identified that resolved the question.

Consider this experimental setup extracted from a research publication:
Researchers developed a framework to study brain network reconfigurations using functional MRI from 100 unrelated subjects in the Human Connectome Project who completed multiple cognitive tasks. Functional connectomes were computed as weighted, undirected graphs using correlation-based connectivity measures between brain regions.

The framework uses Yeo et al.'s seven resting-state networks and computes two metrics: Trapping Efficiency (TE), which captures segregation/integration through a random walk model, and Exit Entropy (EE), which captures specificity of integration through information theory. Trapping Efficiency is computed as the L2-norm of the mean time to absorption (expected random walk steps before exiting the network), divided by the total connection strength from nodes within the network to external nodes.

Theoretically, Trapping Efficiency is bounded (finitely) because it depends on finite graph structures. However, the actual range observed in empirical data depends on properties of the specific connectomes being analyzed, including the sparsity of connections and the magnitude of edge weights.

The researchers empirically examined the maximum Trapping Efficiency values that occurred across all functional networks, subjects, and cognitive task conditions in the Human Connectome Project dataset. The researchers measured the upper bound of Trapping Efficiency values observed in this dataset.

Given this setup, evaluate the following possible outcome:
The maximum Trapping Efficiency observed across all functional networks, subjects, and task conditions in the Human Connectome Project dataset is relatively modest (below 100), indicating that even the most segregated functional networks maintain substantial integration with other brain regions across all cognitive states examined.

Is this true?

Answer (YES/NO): YES